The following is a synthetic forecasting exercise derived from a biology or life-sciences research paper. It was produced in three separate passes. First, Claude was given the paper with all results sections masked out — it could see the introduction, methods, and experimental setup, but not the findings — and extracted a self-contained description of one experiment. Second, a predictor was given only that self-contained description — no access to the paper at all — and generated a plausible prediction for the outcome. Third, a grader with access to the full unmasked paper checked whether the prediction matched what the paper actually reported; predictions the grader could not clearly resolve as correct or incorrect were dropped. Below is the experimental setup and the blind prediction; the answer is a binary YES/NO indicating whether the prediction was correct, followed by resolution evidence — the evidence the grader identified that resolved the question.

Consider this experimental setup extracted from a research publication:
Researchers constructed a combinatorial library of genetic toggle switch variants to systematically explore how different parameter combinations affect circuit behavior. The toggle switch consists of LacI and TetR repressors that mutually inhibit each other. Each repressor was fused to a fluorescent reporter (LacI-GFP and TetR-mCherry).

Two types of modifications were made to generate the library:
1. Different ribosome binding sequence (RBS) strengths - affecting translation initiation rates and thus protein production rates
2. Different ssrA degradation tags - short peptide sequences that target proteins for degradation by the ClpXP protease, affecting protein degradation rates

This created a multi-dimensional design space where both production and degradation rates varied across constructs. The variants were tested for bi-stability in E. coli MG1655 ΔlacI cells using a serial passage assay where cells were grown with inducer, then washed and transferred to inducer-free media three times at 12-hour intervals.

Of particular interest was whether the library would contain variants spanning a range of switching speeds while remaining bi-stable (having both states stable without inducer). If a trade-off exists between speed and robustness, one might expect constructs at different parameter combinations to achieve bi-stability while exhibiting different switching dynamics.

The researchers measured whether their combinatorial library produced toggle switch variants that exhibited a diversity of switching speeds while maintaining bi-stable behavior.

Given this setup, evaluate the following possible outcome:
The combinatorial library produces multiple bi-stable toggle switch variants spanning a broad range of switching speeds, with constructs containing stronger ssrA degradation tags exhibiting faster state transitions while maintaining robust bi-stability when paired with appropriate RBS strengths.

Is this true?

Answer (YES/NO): YES